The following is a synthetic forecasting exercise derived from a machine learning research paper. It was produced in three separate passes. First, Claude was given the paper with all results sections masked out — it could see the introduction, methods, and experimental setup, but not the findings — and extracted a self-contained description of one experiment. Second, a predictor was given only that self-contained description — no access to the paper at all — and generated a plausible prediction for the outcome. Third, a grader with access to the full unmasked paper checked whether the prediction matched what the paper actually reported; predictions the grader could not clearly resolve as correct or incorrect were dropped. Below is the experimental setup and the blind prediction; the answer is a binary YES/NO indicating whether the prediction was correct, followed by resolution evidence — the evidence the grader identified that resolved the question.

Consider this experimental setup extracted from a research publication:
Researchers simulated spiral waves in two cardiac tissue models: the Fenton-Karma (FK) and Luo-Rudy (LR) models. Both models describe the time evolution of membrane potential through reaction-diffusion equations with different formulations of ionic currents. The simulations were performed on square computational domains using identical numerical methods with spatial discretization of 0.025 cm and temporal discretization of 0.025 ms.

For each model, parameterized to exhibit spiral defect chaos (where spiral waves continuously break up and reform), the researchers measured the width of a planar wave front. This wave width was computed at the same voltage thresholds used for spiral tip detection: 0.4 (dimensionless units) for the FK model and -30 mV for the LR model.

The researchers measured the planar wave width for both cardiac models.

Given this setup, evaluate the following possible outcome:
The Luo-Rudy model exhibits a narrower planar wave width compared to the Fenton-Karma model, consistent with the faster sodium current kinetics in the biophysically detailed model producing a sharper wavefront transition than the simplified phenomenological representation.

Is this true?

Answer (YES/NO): YES